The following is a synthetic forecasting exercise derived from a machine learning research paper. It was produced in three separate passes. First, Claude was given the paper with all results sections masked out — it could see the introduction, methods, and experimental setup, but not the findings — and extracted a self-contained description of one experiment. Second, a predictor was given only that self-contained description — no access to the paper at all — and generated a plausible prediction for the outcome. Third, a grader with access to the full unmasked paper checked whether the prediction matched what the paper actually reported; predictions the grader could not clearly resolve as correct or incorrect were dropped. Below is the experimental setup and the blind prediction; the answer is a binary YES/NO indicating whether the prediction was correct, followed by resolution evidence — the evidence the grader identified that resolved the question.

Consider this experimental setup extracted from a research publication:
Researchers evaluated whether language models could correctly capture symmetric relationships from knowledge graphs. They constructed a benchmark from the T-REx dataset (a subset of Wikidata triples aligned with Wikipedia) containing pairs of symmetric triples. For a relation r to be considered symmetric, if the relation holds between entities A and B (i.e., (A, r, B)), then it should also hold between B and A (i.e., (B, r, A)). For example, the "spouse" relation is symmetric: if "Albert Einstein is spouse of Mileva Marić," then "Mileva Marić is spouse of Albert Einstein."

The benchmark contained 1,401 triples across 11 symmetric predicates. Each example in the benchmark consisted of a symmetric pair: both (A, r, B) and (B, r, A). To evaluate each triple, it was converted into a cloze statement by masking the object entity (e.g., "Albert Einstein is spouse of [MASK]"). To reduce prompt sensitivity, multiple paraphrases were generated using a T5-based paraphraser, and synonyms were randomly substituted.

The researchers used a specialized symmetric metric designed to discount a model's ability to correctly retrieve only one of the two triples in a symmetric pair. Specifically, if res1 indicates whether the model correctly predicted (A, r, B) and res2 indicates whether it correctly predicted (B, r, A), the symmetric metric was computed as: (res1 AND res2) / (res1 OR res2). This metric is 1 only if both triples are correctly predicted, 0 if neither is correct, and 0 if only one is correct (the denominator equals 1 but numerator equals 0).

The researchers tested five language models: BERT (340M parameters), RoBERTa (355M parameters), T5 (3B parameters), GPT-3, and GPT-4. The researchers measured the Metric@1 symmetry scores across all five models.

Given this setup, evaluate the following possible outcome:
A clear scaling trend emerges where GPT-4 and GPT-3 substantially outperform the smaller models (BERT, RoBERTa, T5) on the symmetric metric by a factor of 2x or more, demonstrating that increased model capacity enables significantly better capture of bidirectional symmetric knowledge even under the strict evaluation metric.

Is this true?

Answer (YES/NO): NO